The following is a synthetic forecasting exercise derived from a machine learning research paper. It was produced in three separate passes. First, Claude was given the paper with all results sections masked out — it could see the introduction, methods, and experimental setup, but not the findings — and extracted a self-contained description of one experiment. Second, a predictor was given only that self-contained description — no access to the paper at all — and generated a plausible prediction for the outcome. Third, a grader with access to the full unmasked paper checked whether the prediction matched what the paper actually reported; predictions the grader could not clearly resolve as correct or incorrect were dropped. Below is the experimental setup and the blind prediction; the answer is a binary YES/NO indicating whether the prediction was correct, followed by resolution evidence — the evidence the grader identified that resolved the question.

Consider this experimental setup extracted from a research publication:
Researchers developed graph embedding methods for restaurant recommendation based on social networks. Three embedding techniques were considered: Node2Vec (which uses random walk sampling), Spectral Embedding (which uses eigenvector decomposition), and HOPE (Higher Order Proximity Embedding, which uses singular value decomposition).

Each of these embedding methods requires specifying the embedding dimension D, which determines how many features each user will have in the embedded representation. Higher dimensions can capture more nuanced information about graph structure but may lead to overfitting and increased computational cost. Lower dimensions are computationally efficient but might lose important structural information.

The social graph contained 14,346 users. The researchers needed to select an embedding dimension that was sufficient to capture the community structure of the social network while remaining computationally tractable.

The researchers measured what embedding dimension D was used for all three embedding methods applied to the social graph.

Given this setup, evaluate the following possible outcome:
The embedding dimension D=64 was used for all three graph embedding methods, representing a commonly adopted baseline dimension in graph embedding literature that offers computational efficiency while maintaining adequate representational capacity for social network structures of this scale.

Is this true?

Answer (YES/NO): NO